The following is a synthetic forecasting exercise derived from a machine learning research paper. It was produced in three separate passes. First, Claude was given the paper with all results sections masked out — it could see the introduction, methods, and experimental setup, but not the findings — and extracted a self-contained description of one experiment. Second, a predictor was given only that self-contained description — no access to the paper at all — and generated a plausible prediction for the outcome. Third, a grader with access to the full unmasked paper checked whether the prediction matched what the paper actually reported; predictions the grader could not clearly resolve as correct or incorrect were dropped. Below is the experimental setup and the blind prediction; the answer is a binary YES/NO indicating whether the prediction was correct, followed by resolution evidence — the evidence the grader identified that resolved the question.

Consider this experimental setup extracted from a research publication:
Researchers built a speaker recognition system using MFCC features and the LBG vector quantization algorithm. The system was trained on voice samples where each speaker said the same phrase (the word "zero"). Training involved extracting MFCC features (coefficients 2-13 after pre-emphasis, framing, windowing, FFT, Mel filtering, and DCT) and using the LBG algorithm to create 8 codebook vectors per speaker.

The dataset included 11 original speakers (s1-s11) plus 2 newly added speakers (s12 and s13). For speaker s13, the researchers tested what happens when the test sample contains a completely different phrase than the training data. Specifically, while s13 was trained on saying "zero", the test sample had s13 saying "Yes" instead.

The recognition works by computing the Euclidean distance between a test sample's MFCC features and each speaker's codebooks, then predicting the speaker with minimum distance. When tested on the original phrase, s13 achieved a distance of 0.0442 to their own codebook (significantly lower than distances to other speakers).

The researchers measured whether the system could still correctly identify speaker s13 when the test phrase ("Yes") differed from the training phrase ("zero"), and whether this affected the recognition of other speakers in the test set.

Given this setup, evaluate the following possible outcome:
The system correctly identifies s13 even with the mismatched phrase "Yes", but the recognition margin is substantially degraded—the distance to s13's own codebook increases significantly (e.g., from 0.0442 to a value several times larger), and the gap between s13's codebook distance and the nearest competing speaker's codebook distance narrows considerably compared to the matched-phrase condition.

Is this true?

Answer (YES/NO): NO